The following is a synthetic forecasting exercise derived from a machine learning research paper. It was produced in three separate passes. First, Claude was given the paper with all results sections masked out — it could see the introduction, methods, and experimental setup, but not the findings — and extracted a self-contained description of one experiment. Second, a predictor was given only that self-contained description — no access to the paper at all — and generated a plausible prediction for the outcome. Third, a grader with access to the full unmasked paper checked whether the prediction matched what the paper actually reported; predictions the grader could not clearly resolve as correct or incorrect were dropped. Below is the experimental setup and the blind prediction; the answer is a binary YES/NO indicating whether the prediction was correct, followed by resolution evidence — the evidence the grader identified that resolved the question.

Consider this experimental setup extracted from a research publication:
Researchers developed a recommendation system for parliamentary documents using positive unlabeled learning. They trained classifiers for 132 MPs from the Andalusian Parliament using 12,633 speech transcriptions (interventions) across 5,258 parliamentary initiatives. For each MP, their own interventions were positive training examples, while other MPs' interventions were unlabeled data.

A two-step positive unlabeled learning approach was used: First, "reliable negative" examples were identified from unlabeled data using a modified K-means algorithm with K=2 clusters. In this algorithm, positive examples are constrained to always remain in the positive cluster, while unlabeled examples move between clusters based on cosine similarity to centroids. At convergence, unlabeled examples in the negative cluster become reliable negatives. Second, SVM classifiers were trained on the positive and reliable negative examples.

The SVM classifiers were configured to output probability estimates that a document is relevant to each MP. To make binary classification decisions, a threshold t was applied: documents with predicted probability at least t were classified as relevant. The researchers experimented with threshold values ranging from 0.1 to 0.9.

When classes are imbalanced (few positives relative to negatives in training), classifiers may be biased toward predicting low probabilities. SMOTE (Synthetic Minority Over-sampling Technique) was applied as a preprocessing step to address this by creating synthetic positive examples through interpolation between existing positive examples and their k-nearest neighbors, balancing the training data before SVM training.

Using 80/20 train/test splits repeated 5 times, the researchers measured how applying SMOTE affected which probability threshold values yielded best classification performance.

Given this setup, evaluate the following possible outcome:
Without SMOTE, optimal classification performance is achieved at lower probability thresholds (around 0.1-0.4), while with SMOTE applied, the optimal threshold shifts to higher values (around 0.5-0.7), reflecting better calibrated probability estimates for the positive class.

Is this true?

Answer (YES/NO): NO